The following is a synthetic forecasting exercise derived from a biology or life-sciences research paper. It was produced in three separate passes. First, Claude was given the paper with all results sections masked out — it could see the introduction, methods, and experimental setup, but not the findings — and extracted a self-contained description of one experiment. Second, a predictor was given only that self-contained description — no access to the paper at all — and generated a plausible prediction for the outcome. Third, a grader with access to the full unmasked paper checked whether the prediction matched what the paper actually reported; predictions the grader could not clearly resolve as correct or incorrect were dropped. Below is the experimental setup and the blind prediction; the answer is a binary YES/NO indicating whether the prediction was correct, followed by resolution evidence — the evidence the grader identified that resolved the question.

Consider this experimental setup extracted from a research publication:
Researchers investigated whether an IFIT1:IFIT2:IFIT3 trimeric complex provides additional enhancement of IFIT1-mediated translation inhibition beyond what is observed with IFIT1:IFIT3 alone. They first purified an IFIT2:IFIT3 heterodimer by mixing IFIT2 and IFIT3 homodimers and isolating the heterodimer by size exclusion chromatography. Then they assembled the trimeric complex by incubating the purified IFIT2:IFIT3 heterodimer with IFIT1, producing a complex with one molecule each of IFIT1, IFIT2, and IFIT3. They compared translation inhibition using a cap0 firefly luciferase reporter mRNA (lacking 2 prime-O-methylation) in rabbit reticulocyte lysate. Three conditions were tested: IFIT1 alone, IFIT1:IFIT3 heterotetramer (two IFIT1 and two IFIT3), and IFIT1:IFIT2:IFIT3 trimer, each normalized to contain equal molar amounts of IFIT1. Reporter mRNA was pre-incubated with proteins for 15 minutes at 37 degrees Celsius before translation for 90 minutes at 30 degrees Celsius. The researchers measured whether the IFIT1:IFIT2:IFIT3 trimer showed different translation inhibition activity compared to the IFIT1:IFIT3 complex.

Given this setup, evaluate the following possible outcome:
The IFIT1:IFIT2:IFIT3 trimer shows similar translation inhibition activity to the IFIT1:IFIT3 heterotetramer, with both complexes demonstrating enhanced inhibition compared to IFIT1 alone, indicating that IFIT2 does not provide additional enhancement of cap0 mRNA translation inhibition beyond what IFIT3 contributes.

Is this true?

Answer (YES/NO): NO